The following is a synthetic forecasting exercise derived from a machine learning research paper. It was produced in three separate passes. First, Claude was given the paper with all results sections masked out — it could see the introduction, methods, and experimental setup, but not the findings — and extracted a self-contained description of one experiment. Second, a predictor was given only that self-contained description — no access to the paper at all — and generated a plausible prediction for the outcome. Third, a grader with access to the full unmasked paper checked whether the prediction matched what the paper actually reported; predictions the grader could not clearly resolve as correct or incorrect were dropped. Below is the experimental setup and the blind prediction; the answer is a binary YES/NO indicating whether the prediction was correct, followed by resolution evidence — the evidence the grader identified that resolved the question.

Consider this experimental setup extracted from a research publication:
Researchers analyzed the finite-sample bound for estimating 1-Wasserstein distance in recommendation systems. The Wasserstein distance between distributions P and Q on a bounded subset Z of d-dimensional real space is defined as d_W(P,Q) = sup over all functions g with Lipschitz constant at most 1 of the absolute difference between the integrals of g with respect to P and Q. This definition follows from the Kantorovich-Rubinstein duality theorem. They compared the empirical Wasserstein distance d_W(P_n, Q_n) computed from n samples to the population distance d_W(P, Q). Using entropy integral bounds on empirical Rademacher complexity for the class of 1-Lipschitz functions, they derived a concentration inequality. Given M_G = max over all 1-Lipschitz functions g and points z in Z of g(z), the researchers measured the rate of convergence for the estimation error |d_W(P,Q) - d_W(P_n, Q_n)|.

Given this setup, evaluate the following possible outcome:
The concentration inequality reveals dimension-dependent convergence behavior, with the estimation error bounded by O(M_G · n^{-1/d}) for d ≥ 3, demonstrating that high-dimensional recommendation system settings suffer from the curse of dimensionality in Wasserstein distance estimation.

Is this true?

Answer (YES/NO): NO